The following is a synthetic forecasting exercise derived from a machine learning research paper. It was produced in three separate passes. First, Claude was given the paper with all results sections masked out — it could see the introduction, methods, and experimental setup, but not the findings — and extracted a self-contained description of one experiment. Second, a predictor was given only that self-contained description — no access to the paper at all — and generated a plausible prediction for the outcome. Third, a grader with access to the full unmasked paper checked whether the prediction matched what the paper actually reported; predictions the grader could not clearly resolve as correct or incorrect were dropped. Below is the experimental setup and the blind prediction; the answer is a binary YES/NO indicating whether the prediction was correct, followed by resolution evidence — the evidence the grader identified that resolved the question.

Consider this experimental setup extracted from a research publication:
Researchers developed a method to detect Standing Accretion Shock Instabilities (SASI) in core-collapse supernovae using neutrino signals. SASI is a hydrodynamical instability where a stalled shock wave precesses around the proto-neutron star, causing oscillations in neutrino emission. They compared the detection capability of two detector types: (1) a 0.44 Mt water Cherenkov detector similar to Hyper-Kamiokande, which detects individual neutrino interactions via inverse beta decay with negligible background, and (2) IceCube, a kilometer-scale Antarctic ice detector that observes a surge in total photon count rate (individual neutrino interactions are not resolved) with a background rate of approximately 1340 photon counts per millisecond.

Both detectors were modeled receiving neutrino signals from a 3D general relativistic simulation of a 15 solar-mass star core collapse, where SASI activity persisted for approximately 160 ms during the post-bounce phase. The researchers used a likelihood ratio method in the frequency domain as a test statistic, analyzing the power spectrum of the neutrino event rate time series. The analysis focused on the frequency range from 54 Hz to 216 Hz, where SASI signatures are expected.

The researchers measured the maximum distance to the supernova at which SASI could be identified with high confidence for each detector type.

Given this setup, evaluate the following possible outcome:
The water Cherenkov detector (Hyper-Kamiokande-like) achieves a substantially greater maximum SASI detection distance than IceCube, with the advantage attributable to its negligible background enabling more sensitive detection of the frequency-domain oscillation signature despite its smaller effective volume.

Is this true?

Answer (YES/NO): NO